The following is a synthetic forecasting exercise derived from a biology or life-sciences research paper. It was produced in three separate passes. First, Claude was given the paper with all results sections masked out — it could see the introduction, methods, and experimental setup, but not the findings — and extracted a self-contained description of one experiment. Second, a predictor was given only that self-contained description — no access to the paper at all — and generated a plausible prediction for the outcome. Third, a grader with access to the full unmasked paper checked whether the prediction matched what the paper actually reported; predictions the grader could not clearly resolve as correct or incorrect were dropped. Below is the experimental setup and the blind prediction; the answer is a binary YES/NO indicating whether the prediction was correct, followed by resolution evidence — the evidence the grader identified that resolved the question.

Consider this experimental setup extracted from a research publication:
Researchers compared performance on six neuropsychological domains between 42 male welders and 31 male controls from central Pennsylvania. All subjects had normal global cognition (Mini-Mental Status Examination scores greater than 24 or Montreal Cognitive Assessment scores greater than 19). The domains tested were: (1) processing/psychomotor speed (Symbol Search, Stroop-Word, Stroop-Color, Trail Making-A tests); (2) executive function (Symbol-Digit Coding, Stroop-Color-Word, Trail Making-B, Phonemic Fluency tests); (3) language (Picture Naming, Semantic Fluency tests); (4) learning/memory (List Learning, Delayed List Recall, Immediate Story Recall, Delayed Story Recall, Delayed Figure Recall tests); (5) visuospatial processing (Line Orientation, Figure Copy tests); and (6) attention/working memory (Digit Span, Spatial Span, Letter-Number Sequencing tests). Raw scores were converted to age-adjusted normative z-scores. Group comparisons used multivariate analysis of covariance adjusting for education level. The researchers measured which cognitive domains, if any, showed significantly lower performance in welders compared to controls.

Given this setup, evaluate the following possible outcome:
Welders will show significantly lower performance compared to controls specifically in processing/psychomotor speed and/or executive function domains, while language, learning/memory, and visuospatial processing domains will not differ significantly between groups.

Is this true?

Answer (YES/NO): NO